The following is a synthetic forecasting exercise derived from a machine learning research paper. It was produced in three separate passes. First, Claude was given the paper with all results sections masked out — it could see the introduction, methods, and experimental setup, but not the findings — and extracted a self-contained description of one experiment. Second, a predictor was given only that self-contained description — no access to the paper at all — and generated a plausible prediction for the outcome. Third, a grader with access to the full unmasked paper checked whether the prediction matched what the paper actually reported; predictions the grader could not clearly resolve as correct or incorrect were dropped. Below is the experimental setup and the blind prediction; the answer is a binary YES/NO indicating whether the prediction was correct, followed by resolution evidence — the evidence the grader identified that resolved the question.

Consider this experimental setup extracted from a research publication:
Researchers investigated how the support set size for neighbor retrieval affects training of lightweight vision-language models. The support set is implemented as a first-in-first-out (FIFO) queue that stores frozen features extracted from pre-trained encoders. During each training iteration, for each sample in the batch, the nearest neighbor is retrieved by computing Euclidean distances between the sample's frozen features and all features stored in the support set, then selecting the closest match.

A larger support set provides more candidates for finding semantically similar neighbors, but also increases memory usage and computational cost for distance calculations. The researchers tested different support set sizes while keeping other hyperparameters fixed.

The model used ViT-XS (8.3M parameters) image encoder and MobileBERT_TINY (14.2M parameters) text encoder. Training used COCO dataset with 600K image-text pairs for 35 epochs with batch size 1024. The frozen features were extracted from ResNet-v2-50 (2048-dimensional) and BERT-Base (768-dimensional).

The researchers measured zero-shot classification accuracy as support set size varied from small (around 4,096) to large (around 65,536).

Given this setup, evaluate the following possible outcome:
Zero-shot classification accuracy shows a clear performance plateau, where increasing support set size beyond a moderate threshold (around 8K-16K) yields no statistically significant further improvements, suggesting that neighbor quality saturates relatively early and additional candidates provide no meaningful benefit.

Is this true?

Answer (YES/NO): NO